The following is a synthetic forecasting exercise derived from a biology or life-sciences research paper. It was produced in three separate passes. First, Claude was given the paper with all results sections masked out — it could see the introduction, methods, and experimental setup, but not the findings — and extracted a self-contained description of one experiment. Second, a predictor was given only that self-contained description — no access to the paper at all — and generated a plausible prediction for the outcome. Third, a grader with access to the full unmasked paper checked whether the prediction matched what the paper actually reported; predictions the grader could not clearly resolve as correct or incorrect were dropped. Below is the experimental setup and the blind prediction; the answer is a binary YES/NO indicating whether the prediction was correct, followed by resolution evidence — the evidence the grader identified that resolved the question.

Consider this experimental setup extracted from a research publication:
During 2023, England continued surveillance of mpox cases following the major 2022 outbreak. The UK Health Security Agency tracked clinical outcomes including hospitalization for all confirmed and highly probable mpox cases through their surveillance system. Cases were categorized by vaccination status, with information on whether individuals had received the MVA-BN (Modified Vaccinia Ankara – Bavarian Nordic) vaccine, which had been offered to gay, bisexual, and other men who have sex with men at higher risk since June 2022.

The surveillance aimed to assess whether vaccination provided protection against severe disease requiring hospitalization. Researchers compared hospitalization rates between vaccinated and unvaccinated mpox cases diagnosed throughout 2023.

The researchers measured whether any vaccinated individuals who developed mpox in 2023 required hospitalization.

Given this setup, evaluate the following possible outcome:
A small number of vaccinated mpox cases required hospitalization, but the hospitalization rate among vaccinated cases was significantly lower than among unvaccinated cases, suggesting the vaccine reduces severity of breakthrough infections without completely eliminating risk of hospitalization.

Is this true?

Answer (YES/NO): NO